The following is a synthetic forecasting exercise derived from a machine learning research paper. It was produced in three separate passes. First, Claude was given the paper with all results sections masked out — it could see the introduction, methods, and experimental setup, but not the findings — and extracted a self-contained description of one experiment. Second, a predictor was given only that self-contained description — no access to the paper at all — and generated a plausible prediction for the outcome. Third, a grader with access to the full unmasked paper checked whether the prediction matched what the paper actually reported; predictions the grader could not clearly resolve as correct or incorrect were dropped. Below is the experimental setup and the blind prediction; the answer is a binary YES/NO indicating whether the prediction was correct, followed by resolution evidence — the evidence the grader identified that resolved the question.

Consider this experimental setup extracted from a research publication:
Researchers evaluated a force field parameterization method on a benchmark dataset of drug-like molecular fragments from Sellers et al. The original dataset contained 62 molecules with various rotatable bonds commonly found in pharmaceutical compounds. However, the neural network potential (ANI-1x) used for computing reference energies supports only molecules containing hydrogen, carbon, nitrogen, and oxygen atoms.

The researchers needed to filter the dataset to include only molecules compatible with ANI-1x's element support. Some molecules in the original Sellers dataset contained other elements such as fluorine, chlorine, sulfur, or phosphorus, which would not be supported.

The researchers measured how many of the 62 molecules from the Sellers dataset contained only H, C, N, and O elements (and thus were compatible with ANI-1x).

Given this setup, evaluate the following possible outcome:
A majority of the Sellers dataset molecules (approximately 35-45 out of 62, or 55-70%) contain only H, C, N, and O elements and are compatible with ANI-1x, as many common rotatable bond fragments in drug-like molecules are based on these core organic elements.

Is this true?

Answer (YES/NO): NO